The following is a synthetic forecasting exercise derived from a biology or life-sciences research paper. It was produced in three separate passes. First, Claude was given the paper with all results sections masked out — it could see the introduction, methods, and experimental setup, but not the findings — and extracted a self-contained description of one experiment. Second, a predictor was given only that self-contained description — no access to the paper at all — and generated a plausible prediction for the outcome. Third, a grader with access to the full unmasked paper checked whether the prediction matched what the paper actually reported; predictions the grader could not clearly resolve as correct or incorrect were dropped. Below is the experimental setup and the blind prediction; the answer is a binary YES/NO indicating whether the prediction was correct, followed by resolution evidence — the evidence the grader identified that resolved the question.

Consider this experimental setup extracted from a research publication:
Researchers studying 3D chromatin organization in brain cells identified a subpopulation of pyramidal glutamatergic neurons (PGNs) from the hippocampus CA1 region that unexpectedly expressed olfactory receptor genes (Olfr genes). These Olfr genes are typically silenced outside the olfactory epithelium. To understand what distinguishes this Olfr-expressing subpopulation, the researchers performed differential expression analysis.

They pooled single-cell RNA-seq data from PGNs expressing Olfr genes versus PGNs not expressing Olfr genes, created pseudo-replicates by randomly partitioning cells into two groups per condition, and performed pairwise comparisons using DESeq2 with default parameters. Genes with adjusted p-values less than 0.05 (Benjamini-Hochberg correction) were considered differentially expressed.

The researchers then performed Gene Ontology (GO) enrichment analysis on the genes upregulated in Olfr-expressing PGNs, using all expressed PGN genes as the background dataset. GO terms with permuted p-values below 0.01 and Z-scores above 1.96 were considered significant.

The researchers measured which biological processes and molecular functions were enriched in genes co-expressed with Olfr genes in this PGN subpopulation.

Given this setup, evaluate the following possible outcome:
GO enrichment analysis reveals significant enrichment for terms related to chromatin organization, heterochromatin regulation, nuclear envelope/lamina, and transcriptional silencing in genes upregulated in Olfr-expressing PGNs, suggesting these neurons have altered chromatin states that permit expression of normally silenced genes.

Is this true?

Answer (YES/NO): NO